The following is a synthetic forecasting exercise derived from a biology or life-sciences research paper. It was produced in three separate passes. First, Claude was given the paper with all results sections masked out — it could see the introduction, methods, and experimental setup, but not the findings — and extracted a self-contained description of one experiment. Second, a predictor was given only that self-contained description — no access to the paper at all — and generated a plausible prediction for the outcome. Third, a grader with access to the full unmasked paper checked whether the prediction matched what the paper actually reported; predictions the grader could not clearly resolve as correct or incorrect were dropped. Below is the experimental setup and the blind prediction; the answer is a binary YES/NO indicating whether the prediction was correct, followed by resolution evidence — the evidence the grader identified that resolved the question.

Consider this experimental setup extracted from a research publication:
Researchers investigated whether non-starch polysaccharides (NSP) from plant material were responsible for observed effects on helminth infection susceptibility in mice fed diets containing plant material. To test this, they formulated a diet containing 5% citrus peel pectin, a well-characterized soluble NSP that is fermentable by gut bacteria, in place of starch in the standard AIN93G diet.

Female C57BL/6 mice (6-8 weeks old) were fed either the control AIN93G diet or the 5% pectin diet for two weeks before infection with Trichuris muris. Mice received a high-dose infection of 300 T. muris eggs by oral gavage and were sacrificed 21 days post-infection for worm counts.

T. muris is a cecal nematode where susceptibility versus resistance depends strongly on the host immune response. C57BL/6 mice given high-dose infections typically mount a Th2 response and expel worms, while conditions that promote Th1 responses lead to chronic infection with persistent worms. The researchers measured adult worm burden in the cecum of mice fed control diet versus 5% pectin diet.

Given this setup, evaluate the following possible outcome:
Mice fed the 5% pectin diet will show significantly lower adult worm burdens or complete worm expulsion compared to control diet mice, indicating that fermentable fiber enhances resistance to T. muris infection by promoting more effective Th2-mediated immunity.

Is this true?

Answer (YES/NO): NO